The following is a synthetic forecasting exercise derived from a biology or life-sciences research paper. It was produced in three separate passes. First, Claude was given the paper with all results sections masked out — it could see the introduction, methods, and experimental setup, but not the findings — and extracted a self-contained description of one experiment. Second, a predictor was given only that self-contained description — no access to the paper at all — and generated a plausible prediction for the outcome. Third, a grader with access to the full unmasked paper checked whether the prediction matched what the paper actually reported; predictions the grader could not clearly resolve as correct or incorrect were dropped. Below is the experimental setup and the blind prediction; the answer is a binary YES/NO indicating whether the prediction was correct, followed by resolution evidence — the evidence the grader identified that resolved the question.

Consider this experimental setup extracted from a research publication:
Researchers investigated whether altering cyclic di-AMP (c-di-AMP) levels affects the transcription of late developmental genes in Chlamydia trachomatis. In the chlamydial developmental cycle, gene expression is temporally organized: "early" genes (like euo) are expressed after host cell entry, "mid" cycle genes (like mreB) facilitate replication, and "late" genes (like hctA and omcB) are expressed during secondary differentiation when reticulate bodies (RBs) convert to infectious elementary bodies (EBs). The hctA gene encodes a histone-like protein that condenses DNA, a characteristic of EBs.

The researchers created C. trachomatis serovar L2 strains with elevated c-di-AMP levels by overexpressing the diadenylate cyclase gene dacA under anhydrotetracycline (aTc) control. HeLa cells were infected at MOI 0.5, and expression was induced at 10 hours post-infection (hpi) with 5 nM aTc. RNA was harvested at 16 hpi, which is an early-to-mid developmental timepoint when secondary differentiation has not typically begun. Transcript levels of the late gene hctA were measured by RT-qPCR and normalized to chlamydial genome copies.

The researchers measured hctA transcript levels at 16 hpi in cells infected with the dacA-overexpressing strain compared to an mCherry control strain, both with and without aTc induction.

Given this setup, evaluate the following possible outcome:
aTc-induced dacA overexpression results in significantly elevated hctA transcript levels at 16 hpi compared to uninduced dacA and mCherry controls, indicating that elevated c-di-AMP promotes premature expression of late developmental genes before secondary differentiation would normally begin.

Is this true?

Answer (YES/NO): YES